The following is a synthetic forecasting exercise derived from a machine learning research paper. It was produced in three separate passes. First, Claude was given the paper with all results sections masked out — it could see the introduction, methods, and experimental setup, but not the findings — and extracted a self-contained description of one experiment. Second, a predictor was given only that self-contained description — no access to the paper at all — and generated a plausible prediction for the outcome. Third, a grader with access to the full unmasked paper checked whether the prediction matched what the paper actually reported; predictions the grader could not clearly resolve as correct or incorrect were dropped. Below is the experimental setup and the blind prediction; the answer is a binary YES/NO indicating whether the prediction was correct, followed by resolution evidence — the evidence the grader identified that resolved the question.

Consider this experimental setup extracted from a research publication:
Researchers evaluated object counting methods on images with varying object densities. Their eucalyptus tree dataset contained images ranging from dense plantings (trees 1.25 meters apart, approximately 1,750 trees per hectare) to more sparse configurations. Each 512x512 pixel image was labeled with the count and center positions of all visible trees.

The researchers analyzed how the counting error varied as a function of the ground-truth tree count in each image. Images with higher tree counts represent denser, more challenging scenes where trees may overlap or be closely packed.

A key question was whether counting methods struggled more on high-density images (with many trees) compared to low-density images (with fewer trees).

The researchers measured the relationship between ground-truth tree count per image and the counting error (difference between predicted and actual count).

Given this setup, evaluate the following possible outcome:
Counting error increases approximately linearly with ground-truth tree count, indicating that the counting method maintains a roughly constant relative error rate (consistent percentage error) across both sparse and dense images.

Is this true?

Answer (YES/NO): NO